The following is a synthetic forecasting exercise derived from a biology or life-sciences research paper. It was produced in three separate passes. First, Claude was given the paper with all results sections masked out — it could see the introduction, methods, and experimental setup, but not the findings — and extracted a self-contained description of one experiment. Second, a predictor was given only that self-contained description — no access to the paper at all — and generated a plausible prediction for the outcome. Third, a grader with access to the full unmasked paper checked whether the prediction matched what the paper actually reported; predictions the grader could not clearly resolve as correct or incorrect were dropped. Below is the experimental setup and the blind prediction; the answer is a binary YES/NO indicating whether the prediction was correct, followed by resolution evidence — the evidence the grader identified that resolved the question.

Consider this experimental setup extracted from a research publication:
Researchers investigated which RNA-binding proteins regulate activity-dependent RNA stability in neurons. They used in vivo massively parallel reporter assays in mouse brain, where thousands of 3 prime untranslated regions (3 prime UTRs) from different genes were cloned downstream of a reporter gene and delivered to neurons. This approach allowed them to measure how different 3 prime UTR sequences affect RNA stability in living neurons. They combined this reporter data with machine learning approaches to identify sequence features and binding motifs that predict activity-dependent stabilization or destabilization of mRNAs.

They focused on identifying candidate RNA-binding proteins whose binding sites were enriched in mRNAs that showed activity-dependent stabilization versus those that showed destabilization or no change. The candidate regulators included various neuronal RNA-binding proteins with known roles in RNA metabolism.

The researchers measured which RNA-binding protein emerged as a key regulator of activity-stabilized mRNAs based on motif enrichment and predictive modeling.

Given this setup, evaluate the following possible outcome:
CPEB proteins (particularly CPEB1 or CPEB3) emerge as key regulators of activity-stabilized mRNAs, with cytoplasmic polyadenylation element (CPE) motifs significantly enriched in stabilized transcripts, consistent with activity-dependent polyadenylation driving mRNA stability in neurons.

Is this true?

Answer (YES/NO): NO